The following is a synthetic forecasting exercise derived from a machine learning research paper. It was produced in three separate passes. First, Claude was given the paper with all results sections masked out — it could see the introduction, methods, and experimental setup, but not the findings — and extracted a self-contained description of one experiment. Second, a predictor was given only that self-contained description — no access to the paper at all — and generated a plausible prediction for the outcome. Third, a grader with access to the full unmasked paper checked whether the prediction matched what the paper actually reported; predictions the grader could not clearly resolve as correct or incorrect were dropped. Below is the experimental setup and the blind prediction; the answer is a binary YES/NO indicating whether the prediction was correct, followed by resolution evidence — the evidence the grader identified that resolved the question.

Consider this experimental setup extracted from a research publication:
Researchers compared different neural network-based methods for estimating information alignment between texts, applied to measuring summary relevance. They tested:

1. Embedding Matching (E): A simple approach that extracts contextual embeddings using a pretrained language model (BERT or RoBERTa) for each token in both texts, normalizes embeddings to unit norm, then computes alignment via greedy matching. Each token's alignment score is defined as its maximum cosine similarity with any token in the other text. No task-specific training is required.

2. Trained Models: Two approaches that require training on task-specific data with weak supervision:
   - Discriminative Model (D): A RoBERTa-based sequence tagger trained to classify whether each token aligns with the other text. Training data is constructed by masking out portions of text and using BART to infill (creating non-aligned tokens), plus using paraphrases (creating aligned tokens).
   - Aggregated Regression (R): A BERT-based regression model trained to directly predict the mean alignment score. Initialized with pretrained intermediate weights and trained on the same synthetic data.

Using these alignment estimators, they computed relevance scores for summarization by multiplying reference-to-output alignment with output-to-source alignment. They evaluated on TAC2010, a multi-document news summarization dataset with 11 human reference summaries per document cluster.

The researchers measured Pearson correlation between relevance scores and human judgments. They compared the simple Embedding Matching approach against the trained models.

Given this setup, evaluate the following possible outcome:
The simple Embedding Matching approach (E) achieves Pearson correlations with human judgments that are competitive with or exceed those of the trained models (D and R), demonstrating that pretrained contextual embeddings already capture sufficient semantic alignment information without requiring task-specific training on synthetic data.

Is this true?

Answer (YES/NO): YES